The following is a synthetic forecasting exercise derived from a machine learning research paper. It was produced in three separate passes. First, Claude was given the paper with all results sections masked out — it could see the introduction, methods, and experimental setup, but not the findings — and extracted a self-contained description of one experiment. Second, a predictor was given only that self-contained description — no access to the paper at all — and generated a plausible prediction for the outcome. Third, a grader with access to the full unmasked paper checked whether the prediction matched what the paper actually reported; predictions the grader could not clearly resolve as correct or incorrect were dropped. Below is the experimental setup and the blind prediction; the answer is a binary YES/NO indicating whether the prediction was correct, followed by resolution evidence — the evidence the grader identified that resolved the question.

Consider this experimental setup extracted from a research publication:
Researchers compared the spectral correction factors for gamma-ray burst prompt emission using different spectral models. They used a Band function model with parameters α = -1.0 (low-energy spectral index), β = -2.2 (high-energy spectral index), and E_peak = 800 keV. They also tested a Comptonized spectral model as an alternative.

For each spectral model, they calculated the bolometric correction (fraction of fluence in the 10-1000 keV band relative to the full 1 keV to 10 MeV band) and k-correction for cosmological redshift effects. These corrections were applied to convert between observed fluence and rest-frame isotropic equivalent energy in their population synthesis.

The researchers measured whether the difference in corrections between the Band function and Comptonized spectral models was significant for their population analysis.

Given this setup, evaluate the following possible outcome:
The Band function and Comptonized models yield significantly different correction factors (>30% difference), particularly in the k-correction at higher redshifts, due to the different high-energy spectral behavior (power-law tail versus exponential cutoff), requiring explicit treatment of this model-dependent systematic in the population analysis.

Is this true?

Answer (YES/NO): NO